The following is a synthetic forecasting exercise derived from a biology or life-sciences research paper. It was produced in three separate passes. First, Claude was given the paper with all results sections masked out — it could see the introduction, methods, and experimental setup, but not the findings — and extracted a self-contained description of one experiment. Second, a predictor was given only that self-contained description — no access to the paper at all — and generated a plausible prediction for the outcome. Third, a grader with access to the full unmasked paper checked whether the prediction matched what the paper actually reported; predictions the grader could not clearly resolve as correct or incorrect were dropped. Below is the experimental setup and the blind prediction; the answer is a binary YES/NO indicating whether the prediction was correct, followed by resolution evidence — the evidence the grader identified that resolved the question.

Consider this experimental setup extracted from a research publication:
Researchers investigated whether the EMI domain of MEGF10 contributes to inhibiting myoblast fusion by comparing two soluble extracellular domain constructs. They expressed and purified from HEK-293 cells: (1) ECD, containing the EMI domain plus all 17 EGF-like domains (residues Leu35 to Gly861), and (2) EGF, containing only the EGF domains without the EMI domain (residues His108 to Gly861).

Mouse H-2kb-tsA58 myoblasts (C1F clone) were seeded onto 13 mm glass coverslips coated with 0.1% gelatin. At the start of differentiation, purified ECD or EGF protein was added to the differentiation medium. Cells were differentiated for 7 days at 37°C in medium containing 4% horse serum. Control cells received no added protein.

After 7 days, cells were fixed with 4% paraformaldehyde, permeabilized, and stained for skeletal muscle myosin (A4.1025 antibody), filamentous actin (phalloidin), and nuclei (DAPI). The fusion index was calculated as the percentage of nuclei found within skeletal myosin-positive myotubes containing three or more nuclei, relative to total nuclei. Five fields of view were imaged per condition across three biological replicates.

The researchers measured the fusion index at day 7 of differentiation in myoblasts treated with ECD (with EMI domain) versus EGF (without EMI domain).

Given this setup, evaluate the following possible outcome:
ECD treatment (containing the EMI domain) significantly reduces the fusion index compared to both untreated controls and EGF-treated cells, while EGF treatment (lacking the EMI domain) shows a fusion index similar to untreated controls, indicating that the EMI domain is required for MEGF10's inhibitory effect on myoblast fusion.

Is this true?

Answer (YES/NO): YES